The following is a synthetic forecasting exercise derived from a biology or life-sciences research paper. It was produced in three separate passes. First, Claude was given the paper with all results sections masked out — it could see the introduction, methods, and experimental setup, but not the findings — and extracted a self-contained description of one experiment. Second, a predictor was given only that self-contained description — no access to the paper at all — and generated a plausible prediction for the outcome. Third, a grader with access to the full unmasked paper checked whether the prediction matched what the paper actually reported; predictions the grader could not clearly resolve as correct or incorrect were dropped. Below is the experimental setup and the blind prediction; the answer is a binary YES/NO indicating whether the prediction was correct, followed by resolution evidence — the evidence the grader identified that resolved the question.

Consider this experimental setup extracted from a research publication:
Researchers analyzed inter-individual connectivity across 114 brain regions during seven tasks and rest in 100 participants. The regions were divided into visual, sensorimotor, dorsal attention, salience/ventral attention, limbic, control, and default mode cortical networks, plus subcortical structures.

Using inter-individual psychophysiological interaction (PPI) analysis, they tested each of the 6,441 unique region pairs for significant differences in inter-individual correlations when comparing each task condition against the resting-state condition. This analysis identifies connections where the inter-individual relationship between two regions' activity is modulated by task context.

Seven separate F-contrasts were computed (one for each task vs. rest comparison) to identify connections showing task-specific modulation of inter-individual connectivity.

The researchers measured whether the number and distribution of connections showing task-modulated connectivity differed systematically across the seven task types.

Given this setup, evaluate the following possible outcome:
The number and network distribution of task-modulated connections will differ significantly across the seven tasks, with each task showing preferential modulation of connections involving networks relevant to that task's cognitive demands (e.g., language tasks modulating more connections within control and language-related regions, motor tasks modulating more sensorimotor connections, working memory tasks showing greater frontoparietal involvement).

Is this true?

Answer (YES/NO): NO